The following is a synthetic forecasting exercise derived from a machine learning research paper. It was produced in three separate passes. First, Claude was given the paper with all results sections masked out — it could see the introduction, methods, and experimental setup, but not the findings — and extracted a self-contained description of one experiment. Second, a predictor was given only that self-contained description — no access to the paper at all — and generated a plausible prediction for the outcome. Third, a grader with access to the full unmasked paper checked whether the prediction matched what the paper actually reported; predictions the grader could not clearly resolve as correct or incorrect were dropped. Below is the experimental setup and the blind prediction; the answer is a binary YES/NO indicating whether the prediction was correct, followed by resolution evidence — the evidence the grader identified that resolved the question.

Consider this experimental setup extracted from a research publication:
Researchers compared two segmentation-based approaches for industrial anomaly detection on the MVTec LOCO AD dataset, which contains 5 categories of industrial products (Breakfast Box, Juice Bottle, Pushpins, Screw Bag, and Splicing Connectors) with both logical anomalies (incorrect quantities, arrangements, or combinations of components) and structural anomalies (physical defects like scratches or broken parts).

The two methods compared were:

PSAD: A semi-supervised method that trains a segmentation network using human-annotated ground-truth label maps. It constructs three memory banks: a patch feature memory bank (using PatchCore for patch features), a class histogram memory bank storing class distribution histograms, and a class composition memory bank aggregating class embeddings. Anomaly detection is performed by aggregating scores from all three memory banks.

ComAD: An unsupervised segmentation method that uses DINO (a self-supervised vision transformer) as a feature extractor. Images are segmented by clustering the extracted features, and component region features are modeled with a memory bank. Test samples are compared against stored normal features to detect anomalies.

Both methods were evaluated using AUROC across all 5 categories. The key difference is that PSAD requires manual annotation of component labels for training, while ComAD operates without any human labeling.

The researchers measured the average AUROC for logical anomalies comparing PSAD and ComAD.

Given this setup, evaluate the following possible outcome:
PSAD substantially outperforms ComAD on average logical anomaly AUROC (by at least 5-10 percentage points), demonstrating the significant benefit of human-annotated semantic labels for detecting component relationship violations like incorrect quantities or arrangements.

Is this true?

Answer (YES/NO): YES